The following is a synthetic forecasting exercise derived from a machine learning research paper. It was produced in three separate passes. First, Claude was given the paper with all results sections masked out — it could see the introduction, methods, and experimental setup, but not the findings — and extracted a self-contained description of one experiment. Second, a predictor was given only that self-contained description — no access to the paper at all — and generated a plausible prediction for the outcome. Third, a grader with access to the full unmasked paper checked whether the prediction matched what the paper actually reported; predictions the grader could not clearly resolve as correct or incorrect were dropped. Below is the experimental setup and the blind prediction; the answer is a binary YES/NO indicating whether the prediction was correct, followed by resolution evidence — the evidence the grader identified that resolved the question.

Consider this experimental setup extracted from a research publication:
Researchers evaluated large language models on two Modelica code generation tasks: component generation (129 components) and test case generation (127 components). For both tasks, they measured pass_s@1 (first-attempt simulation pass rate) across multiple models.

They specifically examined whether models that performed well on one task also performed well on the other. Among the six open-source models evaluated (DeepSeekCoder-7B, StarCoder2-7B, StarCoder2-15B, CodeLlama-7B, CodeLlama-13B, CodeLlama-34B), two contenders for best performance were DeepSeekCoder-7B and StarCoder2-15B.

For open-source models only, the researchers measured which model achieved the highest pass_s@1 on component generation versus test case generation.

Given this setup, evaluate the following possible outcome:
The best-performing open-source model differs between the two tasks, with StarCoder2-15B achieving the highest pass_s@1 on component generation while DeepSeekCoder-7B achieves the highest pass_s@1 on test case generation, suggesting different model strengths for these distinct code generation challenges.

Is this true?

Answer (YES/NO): YES